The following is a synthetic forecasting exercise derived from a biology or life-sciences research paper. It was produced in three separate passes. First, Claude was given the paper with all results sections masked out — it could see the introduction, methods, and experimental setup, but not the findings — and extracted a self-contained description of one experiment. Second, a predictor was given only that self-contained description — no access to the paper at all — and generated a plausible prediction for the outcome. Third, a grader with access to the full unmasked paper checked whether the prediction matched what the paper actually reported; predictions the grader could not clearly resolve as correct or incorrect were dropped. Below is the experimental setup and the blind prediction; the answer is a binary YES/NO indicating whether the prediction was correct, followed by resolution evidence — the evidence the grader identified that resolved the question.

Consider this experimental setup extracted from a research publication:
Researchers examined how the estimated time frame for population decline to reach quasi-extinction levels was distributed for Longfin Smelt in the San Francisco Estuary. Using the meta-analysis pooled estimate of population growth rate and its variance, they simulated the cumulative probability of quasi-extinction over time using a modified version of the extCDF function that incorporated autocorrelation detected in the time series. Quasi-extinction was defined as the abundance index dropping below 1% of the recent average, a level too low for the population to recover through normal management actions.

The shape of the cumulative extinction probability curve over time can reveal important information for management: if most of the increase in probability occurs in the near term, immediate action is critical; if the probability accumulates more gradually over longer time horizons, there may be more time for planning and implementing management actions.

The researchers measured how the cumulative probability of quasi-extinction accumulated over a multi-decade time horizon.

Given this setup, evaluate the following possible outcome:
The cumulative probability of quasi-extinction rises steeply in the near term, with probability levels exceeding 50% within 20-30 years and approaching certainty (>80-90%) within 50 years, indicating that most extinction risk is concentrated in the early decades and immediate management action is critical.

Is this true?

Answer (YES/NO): NO